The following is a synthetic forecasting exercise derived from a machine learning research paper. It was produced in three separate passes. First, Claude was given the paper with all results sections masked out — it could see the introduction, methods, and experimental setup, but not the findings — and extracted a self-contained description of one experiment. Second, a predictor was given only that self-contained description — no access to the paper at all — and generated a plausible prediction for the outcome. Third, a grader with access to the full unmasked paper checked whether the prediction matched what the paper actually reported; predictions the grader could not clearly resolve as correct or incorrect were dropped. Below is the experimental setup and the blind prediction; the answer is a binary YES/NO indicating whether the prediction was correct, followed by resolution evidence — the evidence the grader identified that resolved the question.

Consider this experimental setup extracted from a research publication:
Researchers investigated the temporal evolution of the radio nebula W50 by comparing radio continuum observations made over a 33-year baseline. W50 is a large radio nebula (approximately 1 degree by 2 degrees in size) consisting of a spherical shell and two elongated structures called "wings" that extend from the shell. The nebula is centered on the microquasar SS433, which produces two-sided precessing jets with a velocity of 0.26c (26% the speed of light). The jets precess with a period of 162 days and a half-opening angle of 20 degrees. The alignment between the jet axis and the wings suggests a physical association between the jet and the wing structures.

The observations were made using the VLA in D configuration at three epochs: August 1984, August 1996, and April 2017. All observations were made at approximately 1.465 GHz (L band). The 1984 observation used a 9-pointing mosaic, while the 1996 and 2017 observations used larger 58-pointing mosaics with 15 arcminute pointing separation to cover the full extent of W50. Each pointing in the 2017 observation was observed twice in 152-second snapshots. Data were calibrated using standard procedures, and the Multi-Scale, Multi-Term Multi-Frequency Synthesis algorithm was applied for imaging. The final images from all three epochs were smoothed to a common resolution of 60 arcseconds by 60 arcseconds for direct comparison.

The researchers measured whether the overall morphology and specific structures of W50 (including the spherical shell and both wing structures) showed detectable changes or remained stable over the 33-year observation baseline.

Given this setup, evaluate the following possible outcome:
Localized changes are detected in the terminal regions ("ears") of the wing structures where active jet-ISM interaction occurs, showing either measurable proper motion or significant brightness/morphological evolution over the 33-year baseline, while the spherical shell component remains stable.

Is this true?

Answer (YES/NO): NO